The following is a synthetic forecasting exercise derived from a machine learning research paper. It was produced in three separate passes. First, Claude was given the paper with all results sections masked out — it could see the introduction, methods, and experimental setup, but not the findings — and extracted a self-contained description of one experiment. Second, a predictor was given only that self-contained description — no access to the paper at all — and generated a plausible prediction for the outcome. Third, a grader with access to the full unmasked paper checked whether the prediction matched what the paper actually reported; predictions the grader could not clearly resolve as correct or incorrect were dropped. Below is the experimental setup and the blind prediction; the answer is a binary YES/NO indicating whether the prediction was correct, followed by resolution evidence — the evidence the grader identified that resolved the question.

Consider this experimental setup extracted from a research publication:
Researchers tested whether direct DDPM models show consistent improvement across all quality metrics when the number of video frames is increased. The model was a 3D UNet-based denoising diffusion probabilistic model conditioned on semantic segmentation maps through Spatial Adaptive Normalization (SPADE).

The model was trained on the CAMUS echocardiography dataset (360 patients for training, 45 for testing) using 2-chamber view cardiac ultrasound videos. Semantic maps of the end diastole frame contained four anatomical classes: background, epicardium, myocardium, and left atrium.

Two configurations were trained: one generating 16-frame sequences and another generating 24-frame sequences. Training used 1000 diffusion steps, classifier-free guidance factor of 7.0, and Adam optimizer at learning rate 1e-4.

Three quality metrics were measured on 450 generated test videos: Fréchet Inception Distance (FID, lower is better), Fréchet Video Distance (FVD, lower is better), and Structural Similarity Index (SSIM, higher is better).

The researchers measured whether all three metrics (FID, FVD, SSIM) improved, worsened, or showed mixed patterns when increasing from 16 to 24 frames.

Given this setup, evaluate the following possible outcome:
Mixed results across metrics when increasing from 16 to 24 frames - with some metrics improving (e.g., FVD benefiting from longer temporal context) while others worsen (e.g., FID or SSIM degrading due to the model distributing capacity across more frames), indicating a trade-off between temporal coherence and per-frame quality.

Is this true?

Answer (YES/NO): NO